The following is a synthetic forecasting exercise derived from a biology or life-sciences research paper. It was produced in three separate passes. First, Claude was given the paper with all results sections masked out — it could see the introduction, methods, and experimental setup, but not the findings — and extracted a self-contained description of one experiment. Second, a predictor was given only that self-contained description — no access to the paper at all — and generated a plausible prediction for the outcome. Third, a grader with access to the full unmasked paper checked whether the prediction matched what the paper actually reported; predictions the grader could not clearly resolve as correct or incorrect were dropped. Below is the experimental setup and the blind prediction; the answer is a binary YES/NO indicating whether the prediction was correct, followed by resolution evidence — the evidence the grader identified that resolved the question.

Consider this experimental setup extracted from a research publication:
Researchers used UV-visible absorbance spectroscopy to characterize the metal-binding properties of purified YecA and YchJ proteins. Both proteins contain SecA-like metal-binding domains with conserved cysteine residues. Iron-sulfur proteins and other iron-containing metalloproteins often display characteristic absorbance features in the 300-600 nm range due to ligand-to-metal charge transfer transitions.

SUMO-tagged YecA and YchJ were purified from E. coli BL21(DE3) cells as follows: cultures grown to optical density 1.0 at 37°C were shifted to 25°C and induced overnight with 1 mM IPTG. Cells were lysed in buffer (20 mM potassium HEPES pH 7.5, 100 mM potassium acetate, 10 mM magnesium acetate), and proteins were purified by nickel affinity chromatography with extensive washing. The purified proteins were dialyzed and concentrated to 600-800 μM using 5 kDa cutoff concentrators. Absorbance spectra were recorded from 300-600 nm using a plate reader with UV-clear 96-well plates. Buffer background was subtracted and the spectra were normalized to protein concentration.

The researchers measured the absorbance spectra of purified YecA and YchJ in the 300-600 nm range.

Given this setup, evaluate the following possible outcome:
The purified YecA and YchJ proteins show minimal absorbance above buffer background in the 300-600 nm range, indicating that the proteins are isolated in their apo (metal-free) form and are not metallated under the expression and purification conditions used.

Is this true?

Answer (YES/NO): NO